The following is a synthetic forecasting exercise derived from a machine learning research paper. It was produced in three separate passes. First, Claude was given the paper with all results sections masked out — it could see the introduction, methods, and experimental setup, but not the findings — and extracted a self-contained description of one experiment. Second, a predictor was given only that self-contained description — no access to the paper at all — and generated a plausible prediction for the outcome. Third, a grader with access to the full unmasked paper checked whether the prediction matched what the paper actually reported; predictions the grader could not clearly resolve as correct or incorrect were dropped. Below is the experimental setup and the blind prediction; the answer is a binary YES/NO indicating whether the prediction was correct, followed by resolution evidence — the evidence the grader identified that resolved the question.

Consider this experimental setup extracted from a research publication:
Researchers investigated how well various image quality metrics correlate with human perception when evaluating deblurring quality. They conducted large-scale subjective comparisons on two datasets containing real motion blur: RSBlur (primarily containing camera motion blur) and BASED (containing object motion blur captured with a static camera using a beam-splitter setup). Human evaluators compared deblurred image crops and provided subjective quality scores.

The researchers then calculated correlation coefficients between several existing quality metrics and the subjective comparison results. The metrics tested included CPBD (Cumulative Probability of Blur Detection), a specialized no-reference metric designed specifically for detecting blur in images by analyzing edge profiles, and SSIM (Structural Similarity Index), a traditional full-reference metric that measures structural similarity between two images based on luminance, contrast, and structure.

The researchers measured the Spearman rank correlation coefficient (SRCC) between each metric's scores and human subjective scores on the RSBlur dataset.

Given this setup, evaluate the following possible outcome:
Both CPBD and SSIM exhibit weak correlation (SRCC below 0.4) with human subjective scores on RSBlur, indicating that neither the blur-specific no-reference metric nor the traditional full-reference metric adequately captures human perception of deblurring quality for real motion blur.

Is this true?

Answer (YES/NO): NO